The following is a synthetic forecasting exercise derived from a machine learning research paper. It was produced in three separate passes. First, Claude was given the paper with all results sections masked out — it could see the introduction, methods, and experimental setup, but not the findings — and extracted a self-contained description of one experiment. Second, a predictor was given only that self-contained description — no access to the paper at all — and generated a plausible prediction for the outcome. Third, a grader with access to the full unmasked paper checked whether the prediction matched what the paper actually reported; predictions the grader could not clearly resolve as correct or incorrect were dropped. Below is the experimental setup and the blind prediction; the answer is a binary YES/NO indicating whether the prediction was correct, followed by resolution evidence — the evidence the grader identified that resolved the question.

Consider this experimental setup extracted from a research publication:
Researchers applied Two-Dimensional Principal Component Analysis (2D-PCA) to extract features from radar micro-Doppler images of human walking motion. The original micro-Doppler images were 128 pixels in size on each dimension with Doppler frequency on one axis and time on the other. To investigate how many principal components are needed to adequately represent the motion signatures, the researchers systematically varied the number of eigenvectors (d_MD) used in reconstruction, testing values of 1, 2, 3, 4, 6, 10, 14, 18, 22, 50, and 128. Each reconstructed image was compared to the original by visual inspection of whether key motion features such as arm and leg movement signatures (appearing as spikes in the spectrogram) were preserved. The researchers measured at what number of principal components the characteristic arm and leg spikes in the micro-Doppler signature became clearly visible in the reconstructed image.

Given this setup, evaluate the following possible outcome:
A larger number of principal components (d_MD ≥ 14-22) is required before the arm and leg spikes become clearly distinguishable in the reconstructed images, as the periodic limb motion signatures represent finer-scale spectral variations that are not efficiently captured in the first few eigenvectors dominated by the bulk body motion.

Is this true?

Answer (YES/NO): NO